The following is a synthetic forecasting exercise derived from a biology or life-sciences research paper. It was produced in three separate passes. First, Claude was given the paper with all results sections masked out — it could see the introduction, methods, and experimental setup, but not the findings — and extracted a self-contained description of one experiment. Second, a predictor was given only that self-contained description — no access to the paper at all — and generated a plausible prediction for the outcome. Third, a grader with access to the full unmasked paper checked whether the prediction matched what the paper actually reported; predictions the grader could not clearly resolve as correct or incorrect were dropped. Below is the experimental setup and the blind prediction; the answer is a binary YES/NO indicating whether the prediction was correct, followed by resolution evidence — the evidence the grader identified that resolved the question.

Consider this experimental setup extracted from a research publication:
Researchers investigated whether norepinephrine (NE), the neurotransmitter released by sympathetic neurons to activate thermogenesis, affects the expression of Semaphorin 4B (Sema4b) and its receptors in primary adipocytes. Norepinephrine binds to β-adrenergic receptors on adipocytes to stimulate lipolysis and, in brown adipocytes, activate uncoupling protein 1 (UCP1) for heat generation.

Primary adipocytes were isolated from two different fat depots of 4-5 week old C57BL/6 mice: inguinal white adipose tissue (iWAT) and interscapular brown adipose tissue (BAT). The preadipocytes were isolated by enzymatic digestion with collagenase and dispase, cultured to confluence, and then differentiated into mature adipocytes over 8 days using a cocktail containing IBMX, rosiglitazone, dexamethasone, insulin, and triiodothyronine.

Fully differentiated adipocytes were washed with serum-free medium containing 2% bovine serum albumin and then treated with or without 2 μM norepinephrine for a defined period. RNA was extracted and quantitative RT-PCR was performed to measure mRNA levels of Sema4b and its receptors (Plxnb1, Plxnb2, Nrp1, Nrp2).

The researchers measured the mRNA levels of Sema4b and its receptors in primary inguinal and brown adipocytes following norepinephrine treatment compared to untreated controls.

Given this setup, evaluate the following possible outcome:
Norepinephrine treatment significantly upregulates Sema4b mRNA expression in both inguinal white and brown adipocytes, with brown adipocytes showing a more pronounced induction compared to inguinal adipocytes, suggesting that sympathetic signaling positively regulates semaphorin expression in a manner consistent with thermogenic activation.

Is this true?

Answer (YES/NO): NO